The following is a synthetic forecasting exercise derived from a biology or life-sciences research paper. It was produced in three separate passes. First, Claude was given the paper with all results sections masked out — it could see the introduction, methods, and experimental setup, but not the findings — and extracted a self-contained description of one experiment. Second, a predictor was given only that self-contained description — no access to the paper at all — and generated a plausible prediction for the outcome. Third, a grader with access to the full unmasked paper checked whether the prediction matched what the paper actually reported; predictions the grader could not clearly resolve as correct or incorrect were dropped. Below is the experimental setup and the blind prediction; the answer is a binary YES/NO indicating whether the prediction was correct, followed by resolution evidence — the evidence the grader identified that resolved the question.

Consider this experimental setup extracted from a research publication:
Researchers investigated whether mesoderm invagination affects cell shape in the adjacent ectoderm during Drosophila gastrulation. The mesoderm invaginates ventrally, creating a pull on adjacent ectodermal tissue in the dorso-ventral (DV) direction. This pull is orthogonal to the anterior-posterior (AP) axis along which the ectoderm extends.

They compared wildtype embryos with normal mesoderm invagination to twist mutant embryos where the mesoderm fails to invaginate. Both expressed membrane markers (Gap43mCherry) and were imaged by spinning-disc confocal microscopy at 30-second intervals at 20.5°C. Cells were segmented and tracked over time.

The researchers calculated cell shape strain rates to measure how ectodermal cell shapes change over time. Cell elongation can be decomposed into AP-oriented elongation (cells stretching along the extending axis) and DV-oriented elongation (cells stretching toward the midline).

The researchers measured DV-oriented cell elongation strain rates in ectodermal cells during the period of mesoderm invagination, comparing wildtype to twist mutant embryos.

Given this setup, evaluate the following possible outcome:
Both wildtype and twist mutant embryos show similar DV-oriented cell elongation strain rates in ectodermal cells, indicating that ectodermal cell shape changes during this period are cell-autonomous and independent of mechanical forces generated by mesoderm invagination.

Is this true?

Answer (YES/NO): NO